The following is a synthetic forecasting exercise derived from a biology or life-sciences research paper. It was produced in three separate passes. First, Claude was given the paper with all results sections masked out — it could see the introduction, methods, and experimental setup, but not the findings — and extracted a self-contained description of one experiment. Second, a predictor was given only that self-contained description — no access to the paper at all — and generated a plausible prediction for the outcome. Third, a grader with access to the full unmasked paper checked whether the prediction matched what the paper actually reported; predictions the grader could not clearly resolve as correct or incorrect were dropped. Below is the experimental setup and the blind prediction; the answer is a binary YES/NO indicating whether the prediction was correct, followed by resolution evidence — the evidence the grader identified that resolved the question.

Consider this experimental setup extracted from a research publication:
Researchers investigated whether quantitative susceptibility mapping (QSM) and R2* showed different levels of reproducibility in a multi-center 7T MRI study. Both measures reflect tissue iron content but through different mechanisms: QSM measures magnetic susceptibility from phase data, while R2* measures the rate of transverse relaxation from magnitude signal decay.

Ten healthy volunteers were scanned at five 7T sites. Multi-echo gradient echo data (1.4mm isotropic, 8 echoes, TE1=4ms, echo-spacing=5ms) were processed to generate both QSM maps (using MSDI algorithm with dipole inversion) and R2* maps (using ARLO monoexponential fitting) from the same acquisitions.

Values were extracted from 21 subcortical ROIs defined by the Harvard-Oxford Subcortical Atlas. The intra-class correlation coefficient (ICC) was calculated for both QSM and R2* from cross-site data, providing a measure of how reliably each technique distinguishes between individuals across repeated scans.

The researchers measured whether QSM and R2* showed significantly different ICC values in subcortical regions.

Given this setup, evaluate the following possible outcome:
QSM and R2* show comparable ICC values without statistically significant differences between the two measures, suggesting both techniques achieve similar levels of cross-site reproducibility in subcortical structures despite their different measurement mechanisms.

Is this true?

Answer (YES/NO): NO